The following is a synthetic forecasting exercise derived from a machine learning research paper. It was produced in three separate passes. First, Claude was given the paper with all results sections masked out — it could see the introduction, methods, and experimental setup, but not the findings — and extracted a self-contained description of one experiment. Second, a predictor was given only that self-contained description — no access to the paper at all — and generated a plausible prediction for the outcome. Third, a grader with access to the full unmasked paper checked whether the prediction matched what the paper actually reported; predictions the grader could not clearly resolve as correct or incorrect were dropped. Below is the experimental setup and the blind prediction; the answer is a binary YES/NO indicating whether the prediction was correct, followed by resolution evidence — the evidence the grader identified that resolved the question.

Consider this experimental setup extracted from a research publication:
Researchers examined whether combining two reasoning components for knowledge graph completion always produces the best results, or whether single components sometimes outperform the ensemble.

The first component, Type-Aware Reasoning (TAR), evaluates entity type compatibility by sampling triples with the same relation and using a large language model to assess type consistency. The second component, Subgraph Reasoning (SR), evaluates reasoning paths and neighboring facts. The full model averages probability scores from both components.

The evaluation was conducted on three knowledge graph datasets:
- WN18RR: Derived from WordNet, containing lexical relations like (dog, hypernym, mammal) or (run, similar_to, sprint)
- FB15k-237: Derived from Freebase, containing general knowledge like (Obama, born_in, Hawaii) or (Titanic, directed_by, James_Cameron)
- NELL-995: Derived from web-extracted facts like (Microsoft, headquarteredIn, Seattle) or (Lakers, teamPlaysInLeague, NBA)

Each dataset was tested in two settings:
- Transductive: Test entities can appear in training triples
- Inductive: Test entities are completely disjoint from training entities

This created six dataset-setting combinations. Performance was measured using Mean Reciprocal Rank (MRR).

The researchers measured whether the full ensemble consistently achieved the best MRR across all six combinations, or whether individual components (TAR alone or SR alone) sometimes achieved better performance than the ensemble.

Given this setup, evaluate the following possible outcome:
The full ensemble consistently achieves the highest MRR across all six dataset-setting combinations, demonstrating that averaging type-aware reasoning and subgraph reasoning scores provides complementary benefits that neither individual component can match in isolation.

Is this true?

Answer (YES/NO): NO